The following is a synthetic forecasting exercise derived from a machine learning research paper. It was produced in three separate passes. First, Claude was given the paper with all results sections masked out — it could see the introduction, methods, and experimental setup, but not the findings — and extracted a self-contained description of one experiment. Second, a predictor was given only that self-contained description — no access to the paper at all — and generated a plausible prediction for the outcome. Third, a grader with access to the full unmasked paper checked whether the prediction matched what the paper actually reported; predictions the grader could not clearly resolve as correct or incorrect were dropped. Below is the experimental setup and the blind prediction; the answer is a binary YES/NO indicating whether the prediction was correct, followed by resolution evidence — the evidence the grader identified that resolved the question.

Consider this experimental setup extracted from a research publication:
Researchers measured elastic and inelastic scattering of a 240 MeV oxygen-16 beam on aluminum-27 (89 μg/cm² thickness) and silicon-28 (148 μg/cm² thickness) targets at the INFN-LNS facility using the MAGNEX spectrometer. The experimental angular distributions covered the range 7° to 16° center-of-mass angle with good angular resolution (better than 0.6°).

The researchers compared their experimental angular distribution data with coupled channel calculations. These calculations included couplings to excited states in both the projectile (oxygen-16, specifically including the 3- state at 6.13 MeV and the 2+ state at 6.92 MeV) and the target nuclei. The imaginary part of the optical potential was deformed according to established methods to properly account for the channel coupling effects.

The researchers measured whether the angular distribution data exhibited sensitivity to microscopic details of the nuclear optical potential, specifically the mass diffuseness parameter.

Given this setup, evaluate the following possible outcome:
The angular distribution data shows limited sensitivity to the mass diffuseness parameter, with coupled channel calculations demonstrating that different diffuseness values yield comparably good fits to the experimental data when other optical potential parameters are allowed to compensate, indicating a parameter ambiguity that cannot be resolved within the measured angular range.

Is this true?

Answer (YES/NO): NO